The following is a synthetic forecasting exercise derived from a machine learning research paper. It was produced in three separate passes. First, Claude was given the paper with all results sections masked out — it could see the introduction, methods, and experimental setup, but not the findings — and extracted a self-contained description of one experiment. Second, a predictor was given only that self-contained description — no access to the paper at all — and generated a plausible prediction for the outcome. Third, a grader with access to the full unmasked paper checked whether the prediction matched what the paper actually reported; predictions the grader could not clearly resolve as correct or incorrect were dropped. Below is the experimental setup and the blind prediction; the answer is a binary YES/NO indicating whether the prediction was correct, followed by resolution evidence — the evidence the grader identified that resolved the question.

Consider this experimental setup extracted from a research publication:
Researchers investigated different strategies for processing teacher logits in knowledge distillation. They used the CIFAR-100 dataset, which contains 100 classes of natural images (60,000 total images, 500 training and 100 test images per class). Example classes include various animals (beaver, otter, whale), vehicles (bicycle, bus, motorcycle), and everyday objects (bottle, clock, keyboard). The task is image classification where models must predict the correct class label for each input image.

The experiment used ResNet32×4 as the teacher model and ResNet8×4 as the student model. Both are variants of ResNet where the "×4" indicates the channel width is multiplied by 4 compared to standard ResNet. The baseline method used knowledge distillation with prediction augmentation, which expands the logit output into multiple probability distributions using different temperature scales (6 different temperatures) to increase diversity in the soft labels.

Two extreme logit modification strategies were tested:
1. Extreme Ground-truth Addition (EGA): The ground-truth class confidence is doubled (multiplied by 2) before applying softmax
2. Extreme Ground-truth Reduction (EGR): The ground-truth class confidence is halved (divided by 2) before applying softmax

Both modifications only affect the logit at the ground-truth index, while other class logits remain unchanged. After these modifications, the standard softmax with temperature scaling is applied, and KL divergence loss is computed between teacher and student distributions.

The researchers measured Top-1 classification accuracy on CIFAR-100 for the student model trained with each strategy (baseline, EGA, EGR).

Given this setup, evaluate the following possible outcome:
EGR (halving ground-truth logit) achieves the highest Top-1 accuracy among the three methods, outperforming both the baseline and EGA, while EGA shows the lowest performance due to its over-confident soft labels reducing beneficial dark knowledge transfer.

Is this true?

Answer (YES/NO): NO